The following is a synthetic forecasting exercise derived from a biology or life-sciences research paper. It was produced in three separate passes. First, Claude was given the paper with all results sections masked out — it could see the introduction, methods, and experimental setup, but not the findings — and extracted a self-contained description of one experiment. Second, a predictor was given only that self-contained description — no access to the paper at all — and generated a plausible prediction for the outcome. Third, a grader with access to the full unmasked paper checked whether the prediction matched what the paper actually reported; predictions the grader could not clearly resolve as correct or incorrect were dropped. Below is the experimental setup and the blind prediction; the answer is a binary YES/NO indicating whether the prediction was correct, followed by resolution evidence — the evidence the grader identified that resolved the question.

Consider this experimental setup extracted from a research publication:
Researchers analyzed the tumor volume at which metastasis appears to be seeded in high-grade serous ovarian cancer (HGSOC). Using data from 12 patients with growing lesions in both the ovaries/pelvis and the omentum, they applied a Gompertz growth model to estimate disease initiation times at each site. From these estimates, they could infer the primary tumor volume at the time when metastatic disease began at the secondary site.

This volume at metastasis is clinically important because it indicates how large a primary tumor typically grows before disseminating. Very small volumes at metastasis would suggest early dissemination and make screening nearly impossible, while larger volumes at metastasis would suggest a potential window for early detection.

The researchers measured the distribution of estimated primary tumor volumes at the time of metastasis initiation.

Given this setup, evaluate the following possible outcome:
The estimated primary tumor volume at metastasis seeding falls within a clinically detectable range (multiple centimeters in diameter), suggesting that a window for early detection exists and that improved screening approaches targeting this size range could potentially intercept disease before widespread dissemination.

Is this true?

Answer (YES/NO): NO